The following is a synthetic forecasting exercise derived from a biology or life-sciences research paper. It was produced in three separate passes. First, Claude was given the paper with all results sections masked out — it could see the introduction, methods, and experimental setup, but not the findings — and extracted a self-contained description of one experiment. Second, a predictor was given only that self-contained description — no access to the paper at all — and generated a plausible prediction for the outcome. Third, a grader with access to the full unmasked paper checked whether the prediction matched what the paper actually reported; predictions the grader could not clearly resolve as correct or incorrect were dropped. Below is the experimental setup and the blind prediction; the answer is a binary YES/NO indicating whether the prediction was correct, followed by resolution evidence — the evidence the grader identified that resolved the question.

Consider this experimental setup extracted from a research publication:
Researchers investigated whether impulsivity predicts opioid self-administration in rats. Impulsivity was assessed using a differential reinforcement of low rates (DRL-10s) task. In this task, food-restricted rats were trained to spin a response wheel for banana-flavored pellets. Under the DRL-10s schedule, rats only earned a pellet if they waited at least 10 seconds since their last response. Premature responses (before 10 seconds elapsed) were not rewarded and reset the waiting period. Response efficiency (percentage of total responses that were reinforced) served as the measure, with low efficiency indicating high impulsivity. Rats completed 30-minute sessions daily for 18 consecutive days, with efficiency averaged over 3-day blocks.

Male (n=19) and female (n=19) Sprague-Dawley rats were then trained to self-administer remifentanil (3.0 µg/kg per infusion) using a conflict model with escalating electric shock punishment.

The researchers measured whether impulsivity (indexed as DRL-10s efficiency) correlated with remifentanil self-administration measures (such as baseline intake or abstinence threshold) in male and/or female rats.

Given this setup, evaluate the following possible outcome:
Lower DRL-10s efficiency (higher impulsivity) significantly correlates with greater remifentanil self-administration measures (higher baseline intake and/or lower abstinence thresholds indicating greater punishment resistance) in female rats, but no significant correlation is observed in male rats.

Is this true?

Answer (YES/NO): NO